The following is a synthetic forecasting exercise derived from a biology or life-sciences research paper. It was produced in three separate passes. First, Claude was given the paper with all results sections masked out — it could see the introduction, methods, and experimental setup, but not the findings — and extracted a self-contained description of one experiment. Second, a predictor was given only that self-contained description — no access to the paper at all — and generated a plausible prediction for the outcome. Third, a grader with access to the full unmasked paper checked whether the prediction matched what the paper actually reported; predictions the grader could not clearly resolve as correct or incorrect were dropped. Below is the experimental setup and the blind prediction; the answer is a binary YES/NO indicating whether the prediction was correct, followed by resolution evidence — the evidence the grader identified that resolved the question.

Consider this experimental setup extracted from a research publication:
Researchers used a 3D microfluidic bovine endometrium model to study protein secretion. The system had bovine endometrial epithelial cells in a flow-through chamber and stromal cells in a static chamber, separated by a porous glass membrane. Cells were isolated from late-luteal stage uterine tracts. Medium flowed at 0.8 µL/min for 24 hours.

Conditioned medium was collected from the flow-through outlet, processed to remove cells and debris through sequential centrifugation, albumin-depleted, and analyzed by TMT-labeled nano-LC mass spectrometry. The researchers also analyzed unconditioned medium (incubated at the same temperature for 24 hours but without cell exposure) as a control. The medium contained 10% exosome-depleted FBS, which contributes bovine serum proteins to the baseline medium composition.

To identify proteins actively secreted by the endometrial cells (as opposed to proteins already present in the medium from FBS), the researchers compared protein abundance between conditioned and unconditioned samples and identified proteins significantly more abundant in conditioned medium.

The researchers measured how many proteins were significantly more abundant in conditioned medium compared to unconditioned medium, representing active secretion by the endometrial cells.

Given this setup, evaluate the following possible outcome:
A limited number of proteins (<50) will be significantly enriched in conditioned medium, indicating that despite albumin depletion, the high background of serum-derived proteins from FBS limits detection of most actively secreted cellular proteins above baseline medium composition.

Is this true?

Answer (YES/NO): NO